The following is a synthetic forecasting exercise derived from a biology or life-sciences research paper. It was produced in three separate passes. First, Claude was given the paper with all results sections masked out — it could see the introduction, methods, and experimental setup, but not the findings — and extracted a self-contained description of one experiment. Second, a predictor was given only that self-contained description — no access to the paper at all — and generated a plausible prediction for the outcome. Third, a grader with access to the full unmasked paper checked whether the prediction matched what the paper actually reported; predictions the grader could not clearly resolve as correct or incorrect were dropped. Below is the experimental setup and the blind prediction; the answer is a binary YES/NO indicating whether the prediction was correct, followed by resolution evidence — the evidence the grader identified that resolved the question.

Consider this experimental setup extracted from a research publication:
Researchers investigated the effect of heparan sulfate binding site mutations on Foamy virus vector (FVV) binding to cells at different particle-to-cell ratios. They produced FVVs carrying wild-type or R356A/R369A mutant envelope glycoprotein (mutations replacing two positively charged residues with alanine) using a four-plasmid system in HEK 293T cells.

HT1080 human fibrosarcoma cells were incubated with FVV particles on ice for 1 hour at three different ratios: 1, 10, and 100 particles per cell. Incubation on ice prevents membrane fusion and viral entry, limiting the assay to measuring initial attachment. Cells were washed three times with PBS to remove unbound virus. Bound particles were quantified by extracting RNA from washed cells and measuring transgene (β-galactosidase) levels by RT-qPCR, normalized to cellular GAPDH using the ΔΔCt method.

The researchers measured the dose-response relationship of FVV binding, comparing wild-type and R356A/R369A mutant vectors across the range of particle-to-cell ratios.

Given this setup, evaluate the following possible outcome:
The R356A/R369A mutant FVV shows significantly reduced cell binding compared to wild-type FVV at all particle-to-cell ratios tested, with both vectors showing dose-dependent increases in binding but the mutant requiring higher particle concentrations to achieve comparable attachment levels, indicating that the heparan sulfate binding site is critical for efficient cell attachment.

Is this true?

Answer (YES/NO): YES